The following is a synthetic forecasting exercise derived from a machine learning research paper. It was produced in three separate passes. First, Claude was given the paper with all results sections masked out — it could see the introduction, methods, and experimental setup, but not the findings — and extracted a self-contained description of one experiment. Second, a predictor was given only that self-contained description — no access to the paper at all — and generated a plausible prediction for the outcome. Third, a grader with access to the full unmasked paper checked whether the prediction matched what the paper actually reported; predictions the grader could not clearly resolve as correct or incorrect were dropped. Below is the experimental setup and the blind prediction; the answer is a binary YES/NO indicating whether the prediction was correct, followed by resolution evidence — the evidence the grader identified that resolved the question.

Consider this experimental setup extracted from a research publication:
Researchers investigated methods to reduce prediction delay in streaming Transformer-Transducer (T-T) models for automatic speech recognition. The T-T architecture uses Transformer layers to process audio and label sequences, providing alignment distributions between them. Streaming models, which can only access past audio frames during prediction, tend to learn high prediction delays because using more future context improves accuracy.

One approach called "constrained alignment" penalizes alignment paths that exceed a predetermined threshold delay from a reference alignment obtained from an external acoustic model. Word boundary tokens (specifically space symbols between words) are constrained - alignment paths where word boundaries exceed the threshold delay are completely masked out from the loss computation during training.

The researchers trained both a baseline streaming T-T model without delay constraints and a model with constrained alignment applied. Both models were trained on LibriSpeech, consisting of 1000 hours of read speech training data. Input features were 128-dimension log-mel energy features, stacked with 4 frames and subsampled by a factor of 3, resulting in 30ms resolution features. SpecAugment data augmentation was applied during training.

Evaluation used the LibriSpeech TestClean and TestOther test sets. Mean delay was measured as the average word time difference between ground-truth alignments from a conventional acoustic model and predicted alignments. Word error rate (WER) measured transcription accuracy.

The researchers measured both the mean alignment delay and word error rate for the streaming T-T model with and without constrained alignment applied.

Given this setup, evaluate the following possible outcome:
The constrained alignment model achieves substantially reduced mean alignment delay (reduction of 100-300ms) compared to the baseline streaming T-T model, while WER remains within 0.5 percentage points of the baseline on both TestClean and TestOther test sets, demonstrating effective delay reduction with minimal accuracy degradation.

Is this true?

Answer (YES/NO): NO